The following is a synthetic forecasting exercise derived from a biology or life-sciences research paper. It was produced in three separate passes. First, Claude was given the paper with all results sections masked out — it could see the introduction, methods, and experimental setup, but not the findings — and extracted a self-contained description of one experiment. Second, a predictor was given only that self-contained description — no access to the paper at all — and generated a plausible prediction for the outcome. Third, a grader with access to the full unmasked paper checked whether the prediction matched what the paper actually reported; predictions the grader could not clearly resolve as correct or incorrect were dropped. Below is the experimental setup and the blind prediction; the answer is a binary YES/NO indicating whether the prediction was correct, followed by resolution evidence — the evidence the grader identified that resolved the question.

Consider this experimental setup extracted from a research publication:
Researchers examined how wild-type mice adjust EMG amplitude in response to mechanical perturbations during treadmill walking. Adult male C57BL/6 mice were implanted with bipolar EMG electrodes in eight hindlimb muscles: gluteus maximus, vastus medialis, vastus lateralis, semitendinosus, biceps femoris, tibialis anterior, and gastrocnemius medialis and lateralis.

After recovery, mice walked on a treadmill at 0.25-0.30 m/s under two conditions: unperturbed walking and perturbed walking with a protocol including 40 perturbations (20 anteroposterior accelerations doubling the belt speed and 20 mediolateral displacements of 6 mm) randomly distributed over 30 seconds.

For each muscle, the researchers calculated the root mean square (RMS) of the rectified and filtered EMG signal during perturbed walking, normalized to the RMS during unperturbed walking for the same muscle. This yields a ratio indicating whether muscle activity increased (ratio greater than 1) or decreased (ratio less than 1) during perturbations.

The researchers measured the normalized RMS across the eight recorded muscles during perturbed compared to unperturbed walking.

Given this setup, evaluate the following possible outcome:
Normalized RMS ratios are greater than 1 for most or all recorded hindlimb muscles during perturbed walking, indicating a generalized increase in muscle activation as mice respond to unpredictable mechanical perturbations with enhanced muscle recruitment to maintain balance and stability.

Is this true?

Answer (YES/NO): YES